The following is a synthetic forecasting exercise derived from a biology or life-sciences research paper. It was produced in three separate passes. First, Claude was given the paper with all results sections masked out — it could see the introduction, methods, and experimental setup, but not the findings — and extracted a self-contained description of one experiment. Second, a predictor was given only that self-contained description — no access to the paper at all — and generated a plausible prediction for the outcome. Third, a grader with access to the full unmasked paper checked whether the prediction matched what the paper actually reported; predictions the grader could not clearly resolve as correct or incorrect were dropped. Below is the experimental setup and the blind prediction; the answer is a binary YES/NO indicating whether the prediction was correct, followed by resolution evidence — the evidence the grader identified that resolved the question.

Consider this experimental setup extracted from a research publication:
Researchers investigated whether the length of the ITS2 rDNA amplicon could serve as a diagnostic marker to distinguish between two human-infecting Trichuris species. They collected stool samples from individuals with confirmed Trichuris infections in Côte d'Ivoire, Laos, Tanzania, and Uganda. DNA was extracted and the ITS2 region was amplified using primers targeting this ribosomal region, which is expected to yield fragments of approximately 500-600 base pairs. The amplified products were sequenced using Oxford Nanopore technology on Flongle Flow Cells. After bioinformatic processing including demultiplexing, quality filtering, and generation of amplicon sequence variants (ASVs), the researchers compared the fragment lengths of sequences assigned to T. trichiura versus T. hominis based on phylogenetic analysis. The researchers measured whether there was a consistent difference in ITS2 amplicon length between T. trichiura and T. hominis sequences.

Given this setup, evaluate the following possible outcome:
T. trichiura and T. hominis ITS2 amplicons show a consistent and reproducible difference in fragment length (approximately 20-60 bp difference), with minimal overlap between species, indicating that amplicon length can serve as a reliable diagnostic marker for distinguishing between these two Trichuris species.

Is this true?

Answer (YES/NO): NO